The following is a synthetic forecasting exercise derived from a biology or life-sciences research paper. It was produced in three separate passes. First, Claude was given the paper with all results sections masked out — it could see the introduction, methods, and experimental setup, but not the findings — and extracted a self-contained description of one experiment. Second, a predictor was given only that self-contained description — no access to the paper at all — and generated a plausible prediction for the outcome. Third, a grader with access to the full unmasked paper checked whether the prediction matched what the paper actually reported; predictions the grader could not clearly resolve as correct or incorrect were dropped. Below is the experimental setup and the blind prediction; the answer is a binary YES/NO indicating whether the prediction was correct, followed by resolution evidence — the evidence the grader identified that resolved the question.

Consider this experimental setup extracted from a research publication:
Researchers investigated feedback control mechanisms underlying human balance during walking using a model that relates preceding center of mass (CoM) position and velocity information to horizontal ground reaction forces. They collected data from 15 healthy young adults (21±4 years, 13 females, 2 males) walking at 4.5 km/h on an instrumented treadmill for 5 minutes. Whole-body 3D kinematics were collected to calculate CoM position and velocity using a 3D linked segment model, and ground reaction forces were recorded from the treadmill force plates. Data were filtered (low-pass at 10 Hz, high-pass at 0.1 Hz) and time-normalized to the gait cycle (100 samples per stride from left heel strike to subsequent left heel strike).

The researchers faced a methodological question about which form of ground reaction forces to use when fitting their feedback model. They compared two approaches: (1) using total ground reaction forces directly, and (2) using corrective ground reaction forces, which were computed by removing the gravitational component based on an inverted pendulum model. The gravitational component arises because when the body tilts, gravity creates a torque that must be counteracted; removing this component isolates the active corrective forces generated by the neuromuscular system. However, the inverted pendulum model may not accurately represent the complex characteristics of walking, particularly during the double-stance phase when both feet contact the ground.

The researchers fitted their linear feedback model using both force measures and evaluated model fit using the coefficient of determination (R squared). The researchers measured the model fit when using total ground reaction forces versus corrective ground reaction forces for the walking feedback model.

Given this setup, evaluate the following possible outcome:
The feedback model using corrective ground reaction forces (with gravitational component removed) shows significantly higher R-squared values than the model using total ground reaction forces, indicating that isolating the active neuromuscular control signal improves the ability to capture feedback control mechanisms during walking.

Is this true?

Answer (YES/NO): YES